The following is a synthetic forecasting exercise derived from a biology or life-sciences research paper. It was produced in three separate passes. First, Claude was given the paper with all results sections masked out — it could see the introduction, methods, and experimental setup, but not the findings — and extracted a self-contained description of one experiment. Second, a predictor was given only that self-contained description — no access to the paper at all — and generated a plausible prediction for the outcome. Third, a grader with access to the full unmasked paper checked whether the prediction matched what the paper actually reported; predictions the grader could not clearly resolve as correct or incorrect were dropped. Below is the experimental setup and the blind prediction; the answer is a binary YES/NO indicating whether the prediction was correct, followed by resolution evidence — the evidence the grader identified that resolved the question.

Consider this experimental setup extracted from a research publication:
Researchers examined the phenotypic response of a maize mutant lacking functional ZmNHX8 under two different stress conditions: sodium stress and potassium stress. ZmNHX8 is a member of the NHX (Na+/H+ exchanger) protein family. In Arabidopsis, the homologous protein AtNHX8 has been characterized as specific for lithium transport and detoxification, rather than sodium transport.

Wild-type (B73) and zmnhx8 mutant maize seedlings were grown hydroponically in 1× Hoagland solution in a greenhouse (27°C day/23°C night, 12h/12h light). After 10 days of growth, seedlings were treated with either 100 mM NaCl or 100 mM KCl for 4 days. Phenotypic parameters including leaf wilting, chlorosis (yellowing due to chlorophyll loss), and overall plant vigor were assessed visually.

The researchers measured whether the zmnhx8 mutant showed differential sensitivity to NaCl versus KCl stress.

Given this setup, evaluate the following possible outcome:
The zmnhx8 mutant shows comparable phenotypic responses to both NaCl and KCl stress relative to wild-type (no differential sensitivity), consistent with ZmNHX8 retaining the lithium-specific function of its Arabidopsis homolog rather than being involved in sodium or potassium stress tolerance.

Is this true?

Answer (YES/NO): NO